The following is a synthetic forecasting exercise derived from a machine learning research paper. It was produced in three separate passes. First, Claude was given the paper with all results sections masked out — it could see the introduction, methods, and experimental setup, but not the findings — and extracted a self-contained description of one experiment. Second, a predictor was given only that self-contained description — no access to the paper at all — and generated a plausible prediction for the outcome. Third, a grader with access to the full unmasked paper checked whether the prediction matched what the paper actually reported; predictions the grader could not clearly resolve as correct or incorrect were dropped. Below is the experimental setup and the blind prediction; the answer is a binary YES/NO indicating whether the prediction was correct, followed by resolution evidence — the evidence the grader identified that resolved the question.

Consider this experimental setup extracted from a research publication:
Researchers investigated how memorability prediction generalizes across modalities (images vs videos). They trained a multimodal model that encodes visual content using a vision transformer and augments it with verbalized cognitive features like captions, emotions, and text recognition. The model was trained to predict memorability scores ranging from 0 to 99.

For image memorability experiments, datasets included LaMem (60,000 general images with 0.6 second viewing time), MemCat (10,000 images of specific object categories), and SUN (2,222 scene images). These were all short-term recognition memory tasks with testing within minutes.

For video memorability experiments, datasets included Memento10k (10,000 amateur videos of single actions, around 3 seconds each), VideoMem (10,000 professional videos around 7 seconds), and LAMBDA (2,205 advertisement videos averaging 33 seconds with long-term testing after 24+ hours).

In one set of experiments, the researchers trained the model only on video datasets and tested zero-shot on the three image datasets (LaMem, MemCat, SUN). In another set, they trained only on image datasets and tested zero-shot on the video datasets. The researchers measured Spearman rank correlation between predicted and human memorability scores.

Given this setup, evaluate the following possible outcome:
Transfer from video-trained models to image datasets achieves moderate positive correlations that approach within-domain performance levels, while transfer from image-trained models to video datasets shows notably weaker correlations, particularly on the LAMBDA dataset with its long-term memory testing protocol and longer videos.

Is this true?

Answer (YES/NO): YES